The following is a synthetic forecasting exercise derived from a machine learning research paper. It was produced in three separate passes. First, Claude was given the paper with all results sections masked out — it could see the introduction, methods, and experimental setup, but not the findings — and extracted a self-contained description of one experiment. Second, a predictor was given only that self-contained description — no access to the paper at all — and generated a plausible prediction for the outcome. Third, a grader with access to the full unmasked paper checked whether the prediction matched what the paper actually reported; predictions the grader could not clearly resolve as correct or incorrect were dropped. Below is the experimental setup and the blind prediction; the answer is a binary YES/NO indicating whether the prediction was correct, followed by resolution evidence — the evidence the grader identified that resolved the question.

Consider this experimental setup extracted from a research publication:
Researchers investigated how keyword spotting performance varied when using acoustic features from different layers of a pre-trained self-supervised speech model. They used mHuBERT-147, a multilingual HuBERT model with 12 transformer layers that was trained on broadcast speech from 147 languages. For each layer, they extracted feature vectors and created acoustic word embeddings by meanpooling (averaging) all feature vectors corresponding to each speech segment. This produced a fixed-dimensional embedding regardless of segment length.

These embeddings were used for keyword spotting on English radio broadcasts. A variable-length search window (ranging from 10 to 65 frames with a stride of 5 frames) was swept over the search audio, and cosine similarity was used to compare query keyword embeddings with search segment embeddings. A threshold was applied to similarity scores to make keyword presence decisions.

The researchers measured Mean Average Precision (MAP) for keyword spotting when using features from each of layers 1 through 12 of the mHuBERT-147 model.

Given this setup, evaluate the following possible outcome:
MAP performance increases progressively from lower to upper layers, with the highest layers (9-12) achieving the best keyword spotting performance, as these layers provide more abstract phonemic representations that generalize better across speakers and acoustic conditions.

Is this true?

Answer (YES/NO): NO